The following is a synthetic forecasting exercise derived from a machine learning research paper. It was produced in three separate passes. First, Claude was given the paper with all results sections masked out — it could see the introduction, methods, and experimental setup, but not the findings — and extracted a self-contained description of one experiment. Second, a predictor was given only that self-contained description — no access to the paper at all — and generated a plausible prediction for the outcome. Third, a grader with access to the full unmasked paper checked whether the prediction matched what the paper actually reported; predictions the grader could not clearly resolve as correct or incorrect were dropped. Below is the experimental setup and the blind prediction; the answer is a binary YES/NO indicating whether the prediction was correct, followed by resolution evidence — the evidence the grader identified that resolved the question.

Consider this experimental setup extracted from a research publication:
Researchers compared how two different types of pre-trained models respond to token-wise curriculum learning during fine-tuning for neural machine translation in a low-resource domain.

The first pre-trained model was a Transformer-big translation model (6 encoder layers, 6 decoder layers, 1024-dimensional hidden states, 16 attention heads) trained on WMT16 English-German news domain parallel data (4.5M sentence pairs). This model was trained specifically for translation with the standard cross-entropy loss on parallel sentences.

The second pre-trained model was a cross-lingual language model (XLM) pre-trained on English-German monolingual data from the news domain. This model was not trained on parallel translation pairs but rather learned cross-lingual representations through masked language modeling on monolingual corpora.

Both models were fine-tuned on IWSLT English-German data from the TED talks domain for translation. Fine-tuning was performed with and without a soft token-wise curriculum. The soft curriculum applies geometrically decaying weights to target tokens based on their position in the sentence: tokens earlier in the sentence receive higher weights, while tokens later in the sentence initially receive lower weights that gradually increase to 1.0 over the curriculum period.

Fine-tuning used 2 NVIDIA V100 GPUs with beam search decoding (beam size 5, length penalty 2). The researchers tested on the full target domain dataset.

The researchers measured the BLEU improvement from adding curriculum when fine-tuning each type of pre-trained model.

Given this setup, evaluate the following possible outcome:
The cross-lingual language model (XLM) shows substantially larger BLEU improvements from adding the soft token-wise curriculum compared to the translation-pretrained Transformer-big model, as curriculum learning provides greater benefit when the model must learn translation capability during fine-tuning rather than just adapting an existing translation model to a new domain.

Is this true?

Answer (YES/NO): YES